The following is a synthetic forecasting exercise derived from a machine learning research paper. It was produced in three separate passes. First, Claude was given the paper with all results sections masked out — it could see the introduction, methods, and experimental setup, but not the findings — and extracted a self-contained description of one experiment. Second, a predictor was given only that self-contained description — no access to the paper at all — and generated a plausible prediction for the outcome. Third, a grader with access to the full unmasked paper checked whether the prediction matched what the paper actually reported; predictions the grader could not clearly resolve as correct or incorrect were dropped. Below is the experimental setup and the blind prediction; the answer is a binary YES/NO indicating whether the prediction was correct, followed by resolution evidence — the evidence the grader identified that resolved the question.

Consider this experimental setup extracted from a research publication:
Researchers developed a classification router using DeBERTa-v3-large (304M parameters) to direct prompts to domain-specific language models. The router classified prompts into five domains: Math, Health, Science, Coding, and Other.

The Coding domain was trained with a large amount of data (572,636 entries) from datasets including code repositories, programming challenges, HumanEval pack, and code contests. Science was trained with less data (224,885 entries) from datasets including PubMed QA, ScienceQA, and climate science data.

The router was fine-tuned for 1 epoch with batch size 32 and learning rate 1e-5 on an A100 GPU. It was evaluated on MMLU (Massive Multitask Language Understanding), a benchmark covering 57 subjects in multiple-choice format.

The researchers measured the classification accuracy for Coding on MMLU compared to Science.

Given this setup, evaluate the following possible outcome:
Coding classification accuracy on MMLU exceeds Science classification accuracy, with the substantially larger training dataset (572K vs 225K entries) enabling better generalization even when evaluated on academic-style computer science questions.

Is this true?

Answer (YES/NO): NO